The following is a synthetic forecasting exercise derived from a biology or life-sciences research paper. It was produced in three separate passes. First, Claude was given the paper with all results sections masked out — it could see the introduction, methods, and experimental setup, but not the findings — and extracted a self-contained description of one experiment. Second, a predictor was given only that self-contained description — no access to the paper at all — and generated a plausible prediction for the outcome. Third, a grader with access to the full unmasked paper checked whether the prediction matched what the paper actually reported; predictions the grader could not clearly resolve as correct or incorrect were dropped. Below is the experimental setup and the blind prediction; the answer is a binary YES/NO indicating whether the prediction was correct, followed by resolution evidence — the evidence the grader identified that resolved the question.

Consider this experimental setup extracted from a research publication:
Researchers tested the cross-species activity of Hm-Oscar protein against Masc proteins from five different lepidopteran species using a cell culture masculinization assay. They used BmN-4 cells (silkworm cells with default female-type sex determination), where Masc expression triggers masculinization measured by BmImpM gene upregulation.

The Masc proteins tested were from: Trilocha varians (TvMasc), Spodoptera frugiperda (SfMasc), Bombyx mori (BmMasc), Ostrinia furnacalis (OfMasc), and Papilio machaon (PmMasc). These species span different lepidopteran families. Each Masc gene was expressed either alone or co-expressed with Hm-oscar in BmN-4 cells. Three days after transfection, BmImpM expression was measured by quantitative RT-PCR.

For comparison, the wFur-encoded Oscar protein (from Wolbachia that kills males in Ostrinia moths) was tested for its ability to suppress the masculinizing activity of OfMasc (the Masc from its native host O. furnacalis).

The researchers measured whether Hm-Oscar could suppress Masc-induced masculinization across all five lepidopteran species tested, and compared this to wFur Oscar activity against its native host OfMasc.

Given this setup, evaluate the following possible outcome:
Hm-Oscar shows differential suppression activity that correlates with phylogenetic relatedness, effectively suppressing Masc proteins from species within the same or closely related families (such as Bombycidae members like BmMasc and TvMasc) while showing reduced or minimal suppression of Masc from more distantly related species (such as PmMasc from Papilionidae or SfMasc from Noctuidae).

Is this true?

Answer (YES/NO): NO